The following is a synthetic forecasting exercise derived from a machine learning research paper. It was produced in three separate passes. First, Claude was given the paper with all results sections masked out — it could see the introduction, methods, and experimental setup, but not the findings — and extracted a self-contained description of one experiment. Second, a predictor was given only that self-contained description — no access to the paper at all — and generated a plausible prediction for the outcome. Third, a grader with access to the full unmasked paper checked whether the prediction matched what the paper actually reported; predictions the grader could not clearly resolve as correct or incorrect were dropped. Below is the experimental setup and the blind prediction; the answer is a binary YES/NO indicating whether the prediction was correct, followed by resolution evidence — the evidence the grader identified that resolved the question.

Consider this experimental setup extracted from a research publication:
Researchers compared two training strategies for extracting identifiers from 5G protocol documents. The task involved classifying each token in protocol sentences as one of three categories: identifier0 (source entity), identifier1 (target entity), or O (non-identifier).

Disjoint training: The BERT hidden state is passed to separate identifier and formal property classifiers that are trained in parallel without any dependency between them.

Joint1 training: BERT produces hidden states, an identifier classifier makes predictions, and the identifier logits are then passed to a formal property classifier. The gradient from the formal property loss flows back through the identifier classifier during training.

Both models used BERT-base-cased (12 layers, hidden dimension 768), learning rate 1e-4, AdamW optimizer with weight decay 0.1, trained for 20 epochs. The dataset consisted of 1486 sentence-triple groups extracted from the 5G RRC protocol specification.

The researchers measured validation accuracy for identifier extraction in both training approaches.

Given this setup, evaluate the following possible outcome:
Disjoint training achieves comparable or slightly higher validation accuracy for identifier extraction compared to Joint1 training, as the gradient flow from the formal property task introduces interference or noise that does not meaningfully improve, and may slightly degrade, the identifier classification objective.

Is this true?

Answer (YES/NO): NO